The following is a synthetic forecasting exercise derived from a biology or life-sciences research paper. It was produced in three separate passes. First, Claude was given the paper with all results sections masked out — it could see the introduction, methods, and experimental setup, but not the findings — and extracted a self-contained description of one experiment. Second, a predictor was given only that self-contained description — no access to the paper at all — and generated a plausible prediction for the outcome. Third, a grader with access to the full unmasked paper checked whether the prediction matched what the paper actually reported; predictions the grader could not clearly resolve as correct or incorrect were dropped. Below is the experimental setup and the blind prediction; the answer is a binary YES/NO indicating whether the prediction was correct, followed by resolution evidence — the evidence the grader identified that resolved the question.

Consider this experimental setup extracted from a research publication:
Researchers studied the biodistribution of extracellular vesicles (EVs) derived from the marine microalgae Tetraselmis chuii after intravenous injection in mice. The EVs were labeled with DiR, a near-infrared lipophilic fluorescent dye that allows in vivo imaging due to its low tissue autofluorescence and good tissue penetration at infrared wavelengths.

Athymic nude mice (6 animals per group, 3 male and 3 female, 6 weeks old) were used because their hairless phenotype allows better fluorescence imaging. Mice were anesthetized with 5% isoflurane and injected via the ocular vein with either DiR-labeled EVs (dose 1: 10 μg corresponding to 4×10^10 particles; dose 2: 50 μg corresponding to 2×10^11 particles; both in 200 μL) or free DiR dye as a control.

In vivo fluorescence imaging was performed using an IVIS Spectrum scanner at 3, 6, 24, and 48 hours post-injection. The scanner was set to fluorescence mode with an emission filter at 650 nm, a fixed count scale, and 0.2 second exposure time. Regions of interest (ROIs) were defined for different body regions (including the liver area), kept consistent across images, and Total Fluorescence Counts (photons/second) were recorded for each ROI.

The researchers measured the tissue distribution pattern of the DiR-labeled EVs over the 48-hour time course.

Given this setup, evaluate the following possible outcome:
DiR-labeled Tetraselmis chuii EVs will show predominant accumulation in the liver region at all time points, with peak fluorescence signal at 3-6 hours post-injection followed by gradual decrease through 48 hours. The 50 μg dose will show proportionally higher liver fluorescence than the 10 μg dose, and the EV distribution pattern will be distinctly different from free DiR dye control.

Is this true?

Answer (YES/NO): NO